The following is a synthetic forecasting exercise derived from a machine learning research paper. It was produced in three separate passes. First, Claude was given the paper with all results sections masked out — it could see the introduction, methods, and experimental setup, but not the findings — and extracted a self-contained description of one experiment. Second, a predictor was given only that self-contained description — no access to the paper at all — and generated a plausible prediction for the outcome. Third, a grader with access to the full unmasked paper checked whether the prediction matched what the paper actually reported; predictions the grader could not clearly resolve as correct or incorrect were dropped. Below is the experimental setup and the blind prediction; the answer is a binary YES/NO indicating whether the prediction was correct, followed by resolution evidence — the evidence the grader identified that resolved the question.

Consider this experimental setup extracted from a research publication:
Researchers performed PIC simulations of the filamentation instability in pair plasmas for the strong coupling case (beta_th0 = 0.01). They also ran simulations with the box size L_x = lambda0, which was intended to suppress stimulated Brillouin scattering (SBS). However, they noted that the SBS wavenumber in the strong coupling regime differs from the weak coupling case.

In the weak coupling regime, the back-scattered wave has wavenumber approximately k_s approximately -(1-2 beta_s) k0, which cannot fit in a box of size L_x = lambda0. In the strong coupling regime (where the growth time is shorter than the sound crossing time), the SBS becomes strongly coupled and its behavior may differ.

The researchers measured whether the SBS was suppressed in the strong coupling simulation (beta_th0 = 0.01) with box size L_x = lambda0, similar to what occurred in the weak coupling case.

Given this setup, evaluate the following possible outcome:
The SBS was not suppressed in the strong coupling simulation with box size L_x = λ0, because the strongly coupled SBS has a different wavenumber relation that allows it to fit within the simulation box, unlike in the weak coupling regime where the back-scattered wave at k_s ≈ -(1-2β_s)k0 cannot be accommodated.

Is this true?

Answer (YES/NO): YES